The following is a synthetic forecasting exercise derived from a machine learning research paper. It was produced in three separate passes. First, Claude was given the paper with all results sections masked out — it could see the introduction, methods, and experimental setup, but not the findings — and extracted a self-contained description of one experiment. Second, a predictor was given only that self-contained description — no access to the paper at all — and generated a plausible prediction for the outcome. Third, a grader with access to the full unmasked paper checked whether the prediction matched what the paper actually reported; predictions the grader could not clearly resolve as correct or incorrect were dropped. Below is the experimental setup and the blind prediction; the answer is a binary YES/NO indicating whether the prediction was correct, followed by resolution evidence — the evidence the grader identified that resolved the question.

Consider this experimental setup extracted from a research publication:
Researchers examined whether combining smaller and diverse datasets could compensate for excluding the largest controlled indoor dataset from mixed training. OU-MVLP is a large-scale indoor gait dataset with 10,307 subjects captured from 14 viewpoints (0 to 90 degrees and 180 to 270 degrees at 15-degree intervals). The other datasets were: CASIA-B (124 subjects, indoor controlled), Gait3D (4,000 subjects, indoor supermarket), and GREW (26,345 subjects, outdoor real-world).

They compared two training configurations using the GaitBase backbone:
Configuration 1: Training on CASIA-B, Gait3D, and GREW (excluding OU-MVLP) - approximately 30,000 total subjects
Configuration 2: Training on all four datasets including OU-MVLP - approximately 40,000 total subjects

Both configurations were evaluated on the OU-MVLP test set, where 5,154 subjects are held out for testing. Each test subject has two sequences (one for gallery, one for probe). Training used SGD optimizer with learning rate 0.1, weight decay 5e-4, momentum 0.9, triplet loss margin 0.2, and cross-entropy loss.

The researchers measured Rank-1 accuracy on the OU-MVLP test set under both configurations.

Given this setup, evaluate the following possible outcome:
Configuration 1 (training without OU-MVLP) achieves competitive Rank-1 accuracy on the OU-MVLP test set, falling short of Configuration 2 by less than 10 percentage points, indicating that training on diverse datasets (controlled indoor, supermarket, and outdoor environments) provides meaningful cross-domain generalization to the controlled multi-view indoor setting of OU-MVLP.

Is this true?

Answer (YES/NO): NO